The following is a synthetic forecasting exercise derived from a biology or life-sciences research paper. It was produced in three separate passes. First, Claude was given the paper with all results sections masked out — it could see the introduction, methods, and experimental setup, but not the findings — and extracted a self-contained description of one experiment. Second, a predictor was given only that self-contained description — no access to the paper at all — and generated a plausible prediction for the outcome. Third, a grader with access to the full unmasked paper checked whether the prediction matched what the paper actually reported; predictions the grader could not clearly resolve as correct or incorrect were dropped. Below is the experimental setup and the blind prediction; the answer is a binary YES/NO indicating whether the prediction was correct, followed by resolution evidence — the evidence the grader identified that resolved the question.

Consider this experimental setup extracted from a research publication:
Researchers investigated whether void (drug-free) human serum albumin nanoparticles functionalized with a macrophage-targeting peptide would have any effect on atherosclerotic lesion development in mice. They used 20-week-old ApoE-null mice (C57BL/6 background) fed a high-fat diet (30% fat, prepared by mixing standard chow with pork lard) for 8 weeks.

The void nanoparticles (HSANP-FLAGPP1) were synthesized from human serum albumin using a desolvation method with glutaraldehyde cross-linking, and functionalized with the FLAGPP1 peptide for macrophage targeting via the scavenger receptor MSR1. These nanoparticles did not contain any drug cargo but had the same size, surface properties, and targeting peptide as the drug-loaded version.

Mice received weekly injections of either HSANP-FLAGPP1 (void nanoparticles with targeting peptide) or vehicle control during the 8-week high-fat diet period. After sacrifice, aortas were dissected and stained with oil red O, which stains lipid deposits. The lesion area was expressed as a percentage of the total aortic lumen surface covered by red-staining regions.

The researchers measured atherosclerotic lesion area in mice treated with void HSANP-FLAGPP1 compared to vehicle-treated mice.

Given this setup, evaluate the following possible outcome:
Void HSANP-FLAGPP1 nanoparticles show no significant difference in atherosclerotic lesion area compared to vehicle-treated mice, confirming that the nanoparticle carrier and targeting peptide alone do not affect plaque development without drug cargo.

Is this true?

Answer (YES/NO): NO